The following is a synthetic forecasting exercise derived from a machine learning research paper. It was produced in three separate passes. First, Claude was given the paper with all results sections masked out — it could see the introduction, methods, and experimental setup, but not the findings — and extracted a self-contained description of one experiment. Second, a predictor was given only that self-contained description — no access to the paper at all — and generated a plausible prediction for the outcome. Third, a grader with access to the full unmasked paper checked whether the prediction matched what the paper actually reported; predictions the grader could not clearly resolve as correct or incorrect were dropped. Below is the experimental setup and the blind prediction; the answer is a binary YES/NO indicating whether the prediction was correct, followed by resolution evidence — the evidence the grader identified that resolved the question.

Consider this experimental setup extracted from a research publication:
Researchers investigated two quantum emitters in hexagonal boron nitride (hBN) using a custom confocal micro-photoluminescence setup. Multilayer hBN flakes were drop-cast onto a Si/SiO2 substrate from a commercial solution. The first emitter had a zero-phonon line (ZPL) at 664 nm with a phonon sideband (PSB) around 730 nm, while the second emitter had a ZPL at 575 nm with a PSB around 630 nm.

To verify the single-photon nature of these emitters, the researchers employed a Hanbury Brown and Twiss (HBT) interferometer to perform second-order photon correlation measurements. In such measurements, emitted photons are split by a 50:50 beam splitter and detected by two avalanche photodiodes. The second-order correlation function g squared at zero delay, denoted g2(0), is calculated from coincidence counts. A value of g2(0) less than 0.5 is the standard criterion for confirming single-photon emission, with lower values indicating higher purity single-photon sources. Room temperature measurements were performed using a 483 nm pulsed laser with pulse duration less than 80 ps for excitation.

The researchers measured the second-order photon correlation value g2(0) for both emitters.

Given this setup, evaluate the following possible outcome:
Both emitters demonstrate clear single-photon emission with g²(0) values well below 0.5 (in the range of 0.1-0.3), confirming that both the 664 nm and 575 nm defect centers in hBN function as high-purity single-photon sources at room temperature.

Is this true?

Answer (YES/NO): NO